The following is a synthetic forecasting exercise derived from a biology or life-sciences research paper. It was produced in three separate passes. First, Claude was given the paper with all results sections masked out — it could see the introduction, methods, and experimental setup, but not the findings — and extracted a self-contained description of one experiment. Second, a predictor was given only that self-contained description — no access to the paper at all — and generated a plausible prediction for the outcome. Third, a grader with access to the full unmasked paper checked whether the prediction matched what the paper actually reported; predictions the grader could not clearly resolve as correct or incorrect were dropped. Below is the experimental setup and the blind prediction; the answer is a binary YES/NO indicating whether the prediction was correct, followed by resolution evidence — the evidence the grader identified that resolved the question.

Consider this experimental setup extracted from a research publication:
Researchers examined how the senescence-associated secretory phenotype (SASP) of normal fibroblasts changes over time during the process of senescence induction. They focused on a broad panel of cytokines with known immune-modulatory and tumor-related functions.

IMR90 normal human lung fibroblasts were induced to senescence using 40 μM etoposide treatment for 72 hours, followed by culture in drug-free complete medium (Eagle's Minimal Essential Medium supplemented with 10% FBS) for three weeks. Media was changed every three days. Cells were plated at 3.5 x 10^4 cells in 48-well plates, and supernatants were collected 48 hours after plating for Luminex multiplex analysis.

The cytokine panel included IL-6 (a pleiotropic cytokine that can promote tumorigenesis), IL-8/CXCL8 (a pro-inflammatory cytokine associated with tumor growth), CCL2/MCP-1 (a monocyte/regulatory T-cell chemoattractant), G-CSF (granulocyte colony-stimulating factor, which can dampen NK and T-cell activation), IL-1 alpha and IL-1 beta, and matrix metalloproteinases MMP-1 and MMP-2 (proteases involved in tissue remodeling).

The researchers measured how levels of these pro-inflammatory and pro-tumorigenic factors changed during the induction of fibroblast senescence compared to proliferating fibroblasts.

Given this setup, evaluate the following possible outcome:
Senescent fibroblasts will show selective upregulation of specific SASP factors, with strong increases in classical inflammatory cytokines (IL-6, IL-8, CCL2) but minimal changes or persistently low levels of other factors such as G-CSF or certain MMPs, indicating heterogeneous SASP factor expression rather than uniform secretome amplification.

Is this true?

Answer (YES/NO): NO